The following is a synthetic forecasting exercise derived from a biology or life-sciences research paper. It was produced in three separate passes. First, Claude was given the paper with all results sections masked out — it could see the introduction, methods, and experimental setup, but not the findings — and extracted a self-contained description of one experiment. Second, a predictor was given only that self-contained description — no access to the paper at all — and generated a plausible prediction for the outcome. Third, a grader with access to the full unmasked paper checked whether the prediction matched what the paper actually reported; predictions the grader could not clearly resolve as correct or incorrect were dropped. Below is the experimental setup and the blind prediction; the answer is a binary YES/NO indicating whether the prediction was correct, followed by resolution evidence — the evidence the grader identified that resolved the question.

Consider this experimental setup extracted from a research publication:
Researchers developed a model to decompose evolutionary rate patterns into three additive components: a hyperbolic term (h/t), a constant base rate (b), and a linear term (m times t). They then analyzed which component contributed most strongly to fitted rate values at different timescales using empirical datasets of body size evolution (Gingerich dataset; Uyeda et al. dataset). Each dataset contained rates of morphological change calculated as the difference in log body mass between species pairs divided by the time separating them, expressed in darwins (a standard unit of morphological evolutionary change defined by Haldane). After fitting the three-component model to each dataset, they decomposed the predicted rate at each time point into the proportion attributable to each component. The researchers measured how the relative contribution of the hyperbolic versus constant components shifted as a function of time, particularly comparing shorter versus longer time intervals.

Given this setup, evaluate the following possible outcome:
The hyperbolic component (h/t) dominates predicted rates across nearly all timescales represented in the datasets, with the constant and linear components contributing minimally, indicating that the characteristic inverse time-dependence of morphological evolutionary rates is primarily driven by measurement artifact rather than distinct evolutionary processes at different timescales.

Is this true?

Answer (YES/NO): NO